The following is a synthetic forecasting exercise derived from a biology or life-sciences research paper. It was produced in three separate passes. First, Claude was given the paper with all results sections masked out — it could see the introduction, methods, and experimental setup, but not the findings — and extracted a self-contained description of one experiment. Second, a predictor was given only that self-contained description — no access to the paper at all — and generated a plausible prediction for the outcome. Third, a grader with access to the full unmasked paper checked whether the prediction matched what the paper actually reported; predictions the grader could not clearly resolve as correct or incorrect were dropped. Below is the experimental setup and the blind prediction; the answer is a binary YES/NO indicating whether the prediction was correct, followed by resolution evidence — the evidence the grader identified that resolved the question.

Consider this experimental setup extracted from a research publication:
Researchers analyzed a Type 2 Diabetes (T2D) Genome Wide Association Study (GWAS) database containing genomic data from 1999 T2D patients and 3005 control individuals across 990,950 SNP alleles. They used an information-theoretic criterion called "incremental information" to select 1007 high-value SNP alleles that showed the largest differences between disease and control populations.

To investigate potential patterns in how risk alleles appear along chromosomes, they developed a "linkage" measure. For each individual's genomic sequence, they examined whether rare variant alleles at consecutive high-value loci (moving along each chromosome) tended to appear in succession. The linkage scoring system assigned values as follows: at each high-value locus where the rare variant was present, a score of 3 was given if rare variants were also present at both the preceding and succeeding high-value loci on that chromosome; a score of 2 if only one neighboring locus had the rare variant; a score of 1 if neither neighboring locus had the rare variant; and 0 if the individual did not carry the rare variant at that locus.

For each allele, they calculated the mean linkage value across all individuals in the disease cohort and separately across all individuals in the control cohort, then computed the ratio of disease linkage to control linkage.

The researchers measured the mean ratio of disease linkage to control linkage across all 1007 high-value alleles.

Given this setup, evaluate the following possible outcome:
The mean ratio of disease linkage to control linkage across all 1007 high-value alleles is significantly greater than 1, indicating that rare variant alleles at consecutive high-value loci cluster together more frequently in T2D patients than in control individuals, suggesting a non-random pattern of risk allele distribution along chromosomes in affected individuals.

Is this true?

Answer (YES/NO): YES